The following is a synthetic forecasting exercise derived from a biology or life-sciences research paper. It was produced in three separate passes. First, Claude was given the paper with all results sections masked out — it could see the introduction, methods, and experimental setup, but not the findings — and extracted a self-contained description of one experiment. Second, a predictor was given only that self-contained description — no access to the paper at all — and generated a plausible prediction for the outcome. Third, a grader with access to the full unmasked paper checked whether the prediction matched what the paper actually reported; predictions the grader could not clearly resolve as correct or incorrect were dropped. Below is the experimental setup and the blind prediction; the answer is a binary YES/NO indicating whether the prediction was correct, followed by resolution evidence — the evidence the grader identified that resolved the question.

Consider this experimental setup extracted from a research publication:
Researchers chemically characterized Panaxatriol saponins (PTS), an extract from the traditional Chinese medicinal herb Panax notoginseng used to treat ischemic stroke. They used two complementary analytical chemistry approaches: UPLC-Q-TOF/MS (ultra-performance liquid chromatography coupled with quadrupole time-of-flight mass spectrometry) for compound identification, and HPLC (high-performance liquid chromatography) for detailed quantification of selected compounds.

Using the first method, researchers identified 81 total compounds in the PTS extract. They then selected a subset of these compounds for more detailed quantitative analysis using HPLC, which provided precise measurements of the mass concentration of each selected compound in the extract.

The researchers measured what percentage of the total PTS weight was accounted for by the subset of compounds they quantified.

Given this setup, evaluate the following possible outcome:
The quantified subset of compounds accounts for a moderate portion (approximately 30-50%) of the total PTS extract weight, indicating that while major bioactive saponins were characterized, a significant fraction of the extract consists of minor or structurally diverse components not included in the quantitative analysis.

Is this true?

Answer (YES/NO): NO